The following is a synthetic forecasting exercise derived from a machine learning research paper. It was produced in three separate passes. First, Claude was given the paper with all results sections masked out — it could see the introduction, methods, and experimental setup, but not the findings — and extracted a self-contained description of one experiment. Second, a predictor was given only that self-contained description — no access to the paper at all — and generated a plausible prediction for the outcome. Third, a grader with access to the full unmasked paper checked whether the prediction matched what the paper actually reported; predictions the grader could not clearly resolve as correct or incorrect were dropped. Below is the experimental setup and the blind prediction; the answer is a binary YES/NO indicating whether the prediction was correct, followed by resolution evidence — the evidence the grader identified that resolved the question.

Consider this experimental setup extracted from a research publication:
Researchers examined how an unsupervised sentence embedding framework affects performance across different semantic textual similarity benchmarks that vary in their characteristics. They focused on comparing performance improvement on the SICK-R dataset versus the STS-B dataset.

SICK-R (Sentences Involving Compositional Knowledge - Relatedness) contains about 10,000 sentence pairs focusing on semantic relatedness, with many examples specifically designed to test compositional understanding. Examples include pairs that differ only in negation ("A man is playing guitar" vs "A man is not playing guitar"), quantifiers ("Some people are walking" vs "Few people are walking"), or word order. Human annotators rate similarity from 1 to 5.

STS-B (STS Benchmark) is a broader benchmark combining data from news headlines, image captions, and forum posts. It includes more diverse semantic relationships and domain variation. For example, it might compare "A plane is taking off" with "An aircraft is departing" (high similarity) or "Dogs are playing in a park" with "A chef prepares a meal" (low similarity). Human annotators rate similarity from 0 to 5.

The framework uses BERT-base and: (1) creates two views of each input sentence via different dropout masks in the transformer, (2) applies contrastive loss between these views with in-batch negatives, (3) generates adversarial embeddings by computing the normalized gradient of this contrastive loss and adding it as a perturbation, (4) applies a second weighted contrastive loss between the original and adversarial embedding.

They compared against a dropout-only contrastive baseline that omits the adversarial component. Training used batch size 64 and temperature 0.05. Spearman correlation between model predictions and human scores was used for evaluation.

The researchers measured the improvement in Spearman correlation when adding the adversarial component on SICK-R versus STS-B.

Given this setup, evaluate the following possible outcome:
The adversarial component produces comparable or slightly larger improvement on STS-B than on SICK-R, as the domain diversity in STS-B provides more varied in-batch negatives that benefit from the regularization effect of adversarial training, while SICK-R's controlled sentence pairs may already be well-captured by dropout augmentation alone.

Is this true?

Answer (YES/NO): YES